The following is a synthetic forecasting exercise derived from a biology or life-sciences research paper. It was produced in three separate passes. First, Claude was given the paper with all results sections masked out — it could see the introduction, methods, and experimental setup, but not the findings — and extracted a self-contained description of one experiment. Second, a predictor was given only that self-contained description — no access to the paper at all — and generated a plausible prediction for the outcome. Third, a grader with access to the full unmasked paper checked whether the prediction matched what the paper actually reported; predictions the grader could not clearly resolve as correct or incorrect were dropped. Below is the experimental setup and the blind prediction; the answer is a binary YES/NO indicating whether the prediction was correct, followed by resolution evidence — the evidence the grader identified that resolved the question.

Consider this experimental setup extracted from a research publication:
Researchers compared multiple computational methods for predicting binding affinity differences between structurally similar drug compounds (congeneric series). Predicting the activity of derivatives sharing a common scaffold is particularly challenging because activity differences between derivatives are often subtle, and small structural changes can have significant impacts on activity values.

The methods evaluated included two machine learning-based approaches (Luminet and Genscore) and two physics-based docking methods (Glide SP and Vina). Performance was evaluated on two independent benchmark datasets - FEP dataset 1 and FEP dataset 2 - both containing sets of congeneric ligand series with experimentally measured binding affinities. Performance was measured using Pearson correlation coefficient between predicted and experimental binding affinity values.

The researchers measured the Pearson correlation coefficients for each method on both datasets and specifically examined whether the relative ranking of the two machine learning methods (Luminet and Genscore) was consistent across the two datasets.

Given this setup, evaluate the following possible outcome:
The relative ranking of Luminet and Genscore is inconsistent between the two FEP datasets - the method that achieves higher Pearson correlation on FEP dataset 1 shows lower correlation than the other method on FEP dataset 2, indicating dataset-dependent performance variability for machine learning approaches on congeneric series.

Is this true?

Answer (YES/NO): YES